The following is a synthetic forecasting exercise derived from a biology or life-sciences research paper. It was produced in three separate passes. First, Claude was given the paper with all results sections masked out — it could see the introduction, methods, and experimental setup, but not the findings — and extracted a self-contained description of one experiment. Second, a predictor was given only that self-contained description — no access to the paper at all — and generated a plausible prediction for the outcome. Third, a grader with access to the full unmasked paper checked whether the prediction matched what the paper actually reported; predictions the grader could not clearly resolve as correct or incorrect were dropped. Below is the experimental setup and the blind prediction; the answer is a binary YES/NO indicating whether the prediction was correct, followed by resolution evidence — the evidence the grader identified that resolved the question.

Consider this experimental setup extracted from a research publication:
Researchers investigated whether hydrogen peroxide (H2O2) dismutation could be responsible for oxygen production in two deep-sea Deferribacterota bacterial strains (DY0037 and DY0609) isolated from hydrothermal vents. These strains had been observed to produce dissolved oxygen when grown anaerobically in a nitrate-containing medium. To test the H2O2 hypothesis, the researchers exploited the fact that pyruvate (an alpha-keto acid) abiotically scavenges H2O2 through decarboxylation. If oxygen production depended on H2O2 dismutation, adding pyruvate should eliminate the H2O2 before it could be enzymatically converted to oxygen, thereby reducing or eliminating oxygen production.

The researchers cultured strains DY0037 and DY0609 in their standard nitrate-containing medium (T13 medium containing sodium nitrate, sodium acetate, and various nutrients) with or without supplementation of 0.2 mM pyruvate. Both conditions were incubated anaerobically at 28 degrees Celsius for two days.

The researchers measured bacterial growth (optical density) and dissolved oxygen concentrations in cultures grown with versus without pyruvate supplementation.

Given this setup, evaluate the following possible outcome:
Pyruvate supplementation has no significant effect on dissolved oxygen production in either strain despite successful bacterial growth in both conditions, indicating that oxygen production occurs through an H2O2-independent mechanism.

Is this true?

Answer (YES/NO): YES